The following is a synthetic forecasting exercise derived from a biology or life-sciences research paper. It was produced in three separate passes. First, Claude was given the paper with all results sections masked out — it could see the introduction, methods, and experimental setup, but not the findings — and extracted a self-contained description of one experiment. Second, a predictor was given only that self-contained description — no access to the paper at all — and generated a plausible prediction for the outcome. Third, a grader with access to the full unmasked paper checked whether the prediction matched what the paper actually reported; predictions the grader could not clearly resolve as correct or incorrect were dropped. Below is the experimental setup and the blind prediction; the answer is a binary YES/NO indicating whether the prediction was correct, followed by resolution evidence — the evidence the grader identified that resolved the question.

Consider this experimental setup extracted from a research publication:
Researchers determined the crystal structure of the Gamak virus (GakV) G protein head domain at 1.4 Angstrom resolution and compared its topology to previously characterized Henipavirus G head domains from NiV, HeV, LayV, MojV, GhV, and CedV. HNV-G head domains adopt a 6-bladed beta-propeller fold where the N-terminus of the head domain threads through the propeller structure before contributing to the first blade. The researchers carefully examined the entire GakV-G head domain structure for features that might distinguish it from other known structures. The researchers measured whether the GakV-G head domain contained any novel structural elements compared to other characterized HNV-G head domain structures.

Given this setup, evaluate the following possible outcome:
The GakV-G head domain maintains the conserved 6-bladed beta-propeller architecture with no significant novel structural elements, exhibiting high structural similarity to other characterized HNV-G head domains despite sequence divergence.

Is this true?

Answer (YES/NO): NO